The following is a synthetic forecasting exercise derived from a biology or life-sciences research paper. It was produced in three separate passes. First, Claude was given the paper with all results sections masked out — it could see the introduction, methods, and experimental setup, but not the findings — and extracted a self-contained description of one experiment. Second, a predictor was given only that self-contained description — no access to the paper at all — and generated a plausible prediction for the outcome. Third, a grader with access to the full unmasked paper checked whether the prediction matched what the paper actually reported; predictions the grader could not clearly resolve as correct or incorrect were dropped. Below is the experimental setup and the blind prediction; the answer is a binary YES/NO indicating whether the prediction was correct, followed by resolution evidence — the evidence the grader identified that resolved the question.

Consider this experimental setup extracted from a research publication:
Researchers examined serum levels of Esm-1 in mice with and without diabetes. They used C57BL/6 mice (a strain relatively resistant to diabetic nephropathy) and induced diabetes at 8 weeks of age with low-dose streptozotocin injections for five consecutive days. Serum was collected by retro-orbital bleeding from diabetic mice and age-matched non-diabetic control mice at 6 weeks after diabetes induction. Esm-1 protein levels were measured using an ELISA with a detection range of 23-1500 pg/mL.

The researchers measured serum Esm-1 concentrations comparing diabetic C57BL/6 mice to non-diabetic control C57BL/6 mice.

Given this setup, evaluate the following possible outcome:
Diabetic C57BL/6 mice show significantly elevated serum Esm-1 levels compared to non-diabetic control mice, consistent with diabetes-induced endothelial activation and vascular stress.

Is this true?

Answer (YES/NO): NO